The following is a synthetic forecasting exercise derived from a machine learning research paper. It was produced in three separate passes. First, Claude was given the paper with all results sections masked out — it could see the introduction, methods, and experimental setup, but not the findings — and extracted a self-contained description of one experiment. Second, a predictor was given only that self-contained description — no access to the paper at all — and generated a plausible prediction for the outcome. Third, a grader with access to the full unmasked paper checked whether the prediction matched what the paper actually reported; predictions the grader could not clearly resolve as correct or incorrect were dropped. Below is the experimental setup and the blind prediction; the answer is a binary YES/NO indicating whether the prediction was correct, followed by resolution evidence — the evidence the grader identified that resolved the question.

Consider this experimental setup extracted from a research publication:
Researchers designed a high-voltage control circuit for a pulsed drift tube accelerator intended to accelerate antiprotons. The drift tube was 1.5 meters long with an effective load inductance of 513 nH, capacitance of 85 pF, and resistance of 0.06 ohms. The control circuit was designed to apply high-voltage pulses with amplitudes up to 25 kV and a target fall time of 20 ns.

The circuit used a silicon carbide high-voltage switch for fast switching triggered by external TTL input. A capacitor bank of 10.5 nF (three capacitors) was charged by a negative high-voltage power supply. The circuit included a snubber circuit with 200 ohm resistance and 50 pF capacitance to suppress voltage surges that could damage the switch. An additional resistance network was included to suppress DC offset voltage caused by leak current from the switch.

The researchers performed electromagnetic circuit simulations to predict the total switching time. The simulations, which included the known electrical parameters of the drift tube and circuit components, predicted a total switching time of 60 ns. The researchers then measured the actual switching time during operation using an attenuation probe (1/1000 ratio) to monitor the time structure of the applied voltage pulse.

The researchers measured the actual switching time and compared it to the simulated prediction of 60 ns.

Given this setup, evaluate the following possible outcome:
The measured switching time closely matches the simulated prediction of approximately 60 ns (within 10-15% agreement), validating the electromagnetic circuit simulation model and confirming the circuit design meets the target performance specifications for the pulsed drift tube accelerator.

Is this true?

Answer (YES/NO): NO